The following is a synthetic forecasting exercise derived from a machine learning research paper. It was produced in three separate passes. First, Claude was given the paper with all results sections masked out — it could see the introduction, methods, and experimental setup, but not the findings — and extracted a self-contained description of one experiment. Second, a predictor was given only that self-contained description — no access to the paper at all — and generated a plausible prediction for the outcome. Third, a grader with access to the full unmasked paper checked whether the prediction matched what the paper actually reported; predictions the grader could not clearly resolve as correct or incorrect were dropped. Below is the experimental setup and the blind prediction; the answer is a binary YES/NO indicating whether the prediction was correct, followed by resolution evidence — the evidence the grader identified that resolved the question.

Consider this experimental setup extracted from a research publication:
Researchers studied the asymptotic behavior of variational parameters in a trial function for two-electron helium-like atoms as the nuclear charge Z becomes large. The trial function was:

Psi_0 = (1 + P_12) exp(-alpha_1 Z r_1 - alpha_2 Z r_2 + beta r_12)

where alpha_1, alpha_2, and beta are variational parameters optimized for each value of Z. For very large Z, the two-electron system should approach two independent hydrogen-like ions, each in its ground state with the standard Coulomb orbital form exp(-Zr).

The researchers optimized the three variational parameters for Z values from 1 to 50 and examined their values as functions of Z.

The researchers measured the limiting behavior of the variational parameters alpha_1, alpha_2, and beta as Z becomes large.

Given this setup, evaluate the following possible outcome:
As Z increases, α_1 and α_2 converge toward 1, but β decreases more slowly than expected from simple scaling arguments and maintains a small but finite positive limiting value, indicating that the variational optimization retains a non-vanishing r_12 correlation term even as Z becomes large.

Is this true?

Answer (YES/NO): YES